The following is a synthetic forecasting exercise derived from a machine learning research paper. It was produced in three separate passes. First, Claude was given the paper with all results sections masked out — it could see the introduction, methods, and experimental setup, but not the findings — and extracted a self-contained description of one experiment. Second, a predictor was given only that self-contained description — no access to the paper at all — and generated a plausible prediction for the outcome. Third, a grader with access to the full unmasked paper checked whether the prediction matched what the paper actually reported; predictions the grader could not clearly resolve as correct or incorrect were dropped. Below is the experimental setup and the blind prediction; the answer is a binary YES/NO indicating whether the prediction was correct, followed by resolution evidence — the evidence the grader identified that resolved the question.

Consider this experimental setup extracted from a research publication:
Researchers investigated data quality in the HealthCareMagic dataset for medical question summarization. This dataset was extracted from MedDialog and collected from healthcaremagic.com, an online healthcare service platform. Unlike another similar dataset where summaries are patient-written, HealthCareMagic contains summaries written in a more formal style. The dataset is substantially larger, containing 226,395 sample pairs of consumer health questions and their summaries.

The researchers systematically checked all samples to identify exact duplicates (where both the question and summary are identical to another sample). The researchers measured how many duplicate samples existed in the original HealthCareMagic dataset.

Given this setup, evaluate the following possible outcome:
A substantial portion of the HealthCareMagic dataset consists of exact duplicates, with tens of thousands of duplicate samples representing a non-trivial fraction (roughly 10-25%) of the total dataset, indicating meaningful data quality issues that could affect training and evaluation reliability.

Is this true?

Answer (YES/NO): NO